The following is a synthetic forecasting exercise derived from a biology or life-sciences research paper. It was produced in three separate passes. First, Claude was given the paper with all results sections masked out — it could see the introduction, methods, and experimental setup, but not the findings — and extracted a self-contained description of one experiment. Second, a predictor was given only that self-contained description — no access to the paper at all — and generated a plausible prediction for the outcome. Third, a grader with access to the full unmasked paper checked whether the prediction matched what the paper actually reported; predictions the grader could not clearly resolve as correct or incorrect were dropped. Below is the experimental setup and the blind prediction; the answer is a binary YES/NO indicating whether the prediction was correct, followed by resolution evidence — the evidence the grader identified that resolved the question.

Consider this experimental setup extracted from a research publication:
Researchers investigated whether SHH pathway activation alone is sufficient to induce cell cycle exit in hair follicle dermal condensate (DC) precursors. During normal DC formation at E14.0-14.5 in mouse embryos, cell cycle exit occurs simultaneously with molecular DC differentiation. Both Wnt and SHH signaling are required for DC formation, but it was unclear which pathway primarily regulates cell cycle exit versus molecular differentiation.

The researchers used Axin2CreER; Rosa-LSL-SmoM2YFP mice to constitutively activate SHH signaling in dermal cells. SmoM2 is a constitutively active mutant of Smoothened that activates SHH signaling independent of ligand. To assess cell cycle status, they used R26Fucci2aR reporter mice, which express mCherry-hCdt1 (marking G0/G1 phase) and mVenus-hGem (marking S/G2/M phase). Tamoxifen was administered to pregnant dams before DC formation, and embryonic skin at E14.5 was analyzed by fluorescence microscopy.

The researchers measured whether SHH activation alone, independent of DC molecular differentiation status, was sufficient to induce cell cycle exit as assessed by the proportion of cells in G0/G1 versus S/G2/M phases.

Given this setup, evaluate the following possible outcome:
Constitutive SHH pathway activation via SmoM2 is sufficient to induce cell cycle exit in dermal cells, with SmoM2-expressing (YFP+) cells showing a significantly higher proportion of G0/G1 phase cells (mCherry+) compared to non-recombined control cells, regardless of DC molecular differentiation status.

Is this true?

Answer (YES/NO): NO